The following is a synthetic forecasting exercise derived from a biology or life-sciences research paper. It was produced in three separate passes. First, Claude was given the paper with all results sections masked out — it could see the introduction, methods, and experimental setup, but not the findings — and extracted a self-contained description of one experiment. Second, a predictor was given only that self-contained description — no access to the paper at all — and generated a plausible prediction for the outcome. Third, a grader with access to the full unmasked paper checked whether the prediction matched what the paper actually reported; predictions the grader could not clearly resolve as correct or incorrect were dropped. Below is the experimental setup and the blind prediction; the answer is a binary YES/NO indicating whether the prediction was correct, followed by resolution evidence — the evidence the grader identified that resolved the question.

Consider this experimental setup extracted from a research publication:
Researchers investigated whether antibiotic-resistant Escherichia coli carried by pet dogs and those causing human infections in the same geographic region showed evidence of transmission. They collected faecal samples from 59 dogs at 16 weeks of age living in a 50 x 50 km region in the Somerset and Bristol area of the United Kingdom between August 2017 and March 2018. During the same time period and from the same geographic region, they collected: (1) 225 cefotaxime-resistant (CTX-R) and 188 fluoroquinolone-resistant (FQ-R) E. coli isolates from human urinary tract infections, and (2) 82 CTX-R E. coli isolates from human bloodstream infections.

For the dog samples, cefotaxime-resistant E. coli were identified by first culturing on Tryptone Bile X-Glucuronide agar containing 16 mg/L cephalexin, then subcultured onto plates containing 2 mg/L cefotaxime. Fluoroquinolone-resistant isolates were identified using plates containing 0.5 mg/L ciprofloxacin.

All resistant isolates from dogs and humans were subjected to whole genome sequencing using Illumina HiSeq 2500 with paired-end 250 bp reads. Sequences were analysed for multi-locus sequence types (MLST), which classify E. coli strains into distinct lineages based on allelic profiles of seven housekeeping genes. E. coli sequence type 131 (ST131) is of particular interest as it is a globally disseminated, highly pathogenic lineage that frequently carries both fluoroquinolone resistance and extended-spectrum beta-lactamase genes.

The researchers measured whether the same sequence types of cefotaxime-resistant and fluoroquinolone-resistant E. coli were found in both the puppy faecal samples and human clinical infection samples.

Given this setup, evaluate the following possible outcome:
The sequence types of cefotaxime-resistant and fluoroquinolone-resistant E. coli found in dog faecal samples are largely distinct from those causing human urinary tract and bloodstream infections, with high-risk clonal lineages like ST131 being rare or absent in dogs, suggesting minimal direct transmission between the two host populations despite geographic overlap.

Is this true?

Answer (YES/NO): NO